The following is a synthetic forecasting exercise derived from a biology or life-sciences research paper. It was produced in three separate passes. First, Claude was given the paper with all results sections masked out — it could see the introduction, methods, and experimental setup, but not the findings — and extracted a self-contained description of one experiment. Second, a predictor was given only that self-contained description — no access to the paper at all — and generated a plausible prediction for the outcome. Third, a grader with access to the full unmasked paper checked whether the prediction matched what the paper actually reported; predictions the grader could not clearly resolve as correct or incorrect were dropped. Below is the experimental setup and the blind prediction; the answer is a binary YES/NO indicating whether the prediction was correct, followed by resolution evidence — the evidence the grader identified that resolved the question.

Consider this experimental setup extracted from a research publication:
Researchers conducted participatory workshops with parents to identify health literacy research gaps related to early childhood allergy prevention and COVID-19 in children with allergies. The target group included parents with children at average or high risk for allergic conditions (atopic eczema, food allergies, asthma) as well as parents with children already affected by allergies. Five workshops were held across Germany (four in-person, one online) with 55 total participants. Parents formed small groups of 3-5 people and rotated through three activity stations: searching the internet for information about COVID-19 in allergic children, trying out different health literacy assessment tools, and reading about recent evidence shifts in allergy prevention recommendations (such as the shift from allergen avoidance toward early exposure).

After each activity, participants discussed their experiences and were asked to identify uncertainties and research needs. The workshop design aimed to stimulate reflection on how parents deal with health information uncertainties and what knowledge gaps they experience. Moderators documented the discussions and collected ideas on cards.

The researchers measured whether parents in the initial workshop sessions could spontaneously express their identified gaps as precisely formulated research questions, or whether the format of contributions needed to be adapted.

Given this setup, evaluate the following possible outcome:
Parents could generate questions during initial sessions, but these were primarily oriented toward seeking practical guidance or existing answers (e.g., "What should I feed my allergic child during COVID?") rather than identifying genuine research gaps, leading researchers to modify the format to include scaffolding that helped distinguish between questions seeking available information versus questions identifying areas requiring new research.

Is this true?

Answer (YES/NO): NO